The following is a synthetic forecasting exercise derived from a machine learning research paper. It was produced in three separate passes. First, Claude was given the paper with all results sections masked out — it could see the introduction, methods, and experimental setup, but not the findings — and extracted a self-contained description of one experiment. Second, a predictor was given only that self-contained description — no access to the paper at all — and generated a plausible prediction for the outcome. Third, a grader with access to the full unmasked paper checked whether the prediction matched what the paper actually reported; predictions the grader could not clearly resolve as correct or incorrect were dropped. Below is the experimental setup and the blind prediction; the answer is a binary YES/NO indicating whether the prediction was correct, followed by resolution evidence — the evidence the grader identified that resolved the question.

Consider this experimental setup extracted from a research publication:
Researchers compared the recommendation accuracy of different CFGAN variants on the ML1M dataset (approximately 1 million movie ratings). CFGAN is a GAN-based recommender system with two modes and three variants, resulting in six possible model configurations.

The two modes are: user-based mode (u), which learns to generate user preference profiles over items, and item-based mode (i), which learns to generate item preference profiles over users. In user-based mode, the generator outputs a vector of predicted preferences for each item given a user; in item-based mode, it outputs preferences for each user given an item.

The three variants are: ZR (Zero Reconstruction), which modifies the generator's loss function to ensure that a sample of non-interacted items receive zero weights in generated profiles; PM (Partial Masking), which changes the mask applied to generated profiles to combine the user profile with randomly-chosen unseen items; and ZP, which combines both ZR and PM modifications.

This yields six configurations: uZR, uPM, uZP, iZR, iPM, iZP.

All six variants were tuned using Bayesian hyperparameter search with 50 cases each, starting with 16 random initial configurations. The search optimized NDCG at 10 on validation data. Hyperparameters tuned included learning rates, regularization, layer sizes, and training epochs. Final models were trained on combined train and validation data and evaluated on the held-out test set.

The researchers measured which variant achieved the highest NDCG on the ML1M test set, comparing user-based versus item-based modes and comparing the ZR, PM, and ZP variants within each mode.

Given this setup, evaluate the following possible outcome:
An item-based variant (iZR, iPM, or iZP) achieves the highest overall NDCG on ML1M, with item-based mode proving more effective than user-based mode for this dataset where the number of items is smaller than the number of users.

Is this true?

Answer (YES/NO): NO